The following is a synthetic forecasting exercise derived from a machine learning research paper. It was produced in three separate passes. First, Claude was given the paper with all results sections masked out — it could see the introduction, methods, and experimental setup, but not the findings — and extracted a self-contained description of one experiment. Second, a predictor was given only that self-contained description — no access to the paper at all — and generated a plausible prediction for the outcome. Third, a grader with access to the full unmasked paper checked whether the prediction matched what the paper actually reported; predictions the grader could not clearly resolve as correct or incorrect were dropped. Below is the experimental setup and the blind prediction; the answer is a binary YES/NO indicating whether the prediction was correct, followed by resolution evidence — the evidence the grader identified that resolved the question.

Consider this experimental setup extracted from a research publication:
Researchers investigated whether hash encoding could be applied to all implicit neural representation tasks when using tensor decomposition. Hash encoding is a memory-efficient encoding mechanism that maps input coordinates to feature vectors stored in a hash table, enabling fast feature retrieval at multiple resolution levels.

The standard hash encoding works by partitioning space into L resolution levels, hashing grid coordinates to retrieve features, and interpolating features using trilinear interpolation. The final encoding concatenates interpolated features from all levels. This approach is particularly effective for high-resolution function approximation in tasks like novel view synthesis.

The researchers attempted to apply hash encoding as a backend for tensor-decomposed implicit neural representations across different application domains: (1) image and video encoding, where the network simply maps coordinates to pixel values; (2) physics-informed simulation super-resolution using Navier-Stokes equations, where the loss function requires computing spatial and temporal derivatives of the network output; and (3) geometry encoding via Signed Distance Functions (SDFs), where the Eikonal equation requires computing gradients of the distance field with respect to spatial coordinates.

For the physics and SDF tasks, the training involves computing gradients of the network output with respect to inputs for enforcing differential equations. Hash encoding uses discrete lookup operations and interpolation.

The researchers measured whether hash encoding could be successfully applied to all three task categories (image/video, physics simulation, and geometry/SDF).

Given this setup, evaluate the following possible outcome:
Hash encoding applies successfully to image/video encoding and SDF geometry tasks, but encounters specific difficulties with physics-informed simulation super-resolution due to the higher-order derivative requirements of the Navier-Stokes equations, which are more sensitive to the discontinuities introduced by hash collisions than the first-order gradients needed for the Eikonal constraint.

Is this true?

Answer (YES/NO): NO